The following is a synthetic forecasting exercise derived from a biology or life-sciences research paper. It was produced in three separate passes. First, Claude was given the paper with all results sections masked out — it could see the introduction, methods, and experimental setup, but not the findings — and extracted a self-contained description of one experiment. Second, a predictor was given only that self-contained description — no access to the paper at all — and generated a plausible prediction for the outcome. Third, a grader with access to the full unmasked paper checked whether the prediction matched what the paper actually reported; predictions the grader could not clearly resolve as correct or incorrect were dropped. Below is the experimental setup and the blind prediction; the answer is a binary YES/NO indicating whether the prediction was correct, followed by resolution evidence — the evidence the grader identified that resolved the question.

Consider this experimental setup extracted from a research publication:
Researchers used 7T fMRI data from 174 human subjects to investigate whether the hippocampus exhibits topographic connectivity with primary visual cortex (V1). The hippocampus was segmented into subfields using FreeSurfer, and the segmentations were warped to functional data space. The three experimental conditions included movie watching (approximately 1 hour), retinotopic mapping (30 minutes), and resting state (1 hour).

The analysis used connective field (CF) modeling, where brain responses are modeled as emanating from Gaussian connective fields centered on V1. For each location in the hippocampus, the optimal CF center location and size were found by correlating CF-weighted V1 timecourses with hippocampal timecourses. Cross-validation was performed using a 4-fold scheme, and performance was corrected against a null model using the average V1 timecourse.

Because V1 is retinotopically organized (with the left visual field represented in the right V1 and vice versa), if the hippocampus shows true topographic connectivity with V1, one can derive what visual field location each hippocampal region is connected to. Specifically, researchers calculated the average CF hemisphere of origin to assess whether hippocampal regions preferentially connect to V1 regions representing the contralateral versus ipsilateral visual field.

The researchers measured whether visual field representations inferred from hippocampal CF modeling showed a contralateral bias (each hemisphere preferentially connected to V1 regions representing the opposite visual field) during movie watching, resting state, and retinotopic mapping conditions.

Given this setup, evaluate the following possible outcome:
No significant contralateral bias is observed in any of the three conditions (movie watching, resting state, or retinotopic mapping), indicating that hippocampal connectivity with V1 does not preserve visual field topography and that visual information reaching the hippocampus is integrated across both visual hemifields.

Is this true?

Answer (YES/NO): NO